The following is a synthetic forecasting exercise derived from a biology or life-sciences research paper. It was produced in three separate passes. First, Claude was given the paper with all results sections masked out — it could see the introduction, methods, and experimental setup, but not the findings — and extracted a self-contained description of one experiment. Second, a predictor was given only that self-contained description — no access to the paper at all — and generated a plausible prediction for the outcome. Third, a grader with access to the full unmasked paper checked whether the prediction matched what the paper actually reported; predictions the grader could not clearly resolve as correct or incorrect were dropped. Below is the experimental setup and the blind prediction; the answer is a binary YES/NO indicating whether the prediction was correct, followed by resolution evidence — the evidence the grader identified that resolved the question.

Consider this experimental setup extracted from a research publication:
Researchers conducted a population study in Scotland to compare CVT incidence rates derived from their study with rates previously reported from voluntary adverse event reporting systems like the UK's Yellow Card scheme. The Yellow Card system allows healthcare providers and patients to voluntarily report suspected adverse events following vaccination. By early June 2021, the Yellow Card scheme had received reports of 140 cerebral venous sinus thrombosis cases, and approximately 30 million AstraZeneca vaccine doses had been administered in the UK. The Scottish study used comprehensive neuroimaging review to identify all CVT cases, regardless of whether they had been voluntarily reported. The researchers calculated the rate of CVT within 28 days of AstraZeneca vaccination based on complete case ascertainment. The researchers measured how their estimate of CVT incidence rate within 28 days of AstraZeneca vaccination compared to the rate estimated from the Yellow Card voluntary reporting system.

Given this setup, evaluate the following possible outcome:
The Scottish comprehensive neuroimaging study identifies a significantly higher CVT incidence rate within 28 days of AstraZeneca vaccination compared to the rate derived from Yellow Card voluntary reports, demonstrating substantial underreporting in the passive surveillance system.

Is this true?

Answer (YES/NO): NO